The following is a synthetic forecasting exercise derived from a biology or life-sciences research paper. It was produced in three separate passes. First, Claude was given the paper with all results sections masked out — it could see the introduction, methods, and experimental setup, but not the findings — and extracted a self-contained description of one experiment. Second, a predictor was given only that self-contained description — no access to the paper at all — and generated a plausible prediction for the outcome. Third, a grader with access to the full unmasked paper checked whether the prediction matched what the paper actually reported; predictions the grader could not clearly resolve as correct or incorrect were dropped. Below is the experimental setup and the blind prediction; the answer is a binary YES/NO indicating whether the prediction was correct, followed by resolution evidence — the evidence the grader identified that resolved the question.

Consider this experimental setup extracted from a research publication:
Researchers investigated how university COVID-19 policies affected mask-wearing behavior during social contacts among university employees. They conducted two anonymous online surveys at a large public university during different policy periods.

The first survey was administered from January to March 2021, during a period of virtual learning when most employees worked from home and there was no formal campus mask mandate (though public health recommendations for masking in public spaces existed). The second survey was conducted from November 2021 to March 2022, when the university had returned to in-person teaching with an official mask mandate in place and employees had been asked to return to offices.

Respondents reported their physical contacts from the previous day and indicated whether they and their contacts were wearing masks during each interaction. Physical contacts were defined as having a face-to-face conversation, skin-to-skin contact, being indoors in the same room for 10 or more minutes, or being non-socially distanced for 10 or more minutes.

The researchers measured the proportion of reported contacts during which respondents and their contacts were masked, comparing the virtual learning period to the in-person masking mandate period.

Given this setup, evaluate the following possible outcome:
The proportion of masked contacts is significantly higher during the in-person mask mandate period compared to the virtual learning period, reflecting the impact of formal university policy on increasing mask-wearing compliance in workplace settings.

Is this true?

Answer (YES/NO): YES